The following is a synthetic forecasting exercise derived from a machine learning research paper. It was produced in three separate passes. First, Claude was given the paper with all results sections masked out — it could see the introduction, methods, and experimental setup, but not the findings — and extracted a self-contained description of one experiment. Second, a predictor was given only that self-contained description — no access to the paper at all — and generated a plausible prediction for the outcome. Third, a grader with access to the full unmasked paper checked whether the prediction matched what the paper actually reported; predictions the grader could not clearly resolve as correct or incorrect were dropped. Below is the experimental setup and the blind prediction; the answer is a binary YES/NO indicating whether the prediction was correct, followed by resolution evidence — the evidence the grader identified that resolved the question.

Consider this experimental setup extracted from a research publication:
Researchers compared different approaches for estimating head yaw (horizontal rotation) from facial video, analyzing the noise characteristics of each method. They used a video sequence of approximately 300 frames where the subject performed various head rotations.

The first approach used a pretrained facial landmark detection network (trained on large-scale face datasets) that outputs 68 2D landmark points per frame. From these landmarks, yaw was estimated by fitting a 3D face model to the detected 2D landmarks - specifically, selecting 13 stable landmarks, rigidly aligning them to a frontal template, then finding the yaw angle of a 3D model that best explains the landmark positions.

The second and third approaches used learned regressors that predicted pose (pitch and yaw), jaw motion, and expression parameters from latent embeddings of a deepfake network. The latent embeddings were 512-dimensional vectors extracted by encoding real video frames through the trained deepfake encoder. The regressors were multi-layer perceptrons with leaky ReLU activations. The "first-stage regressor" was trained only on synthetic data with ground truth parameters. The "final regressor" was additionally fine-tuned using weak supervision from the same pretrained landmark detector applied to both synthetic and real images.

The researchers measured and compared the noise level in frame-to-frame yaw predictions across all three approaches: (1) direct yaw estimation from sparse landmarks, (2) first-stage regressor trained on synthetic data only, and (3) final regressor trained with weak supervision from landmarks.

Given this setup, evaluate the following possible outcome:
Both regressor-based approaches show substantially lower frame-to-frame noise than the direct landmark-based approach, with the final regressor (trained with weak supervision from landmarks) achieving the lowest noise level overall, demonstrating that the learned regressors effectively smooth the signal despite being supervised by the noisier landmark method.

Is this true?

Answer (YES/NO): NO